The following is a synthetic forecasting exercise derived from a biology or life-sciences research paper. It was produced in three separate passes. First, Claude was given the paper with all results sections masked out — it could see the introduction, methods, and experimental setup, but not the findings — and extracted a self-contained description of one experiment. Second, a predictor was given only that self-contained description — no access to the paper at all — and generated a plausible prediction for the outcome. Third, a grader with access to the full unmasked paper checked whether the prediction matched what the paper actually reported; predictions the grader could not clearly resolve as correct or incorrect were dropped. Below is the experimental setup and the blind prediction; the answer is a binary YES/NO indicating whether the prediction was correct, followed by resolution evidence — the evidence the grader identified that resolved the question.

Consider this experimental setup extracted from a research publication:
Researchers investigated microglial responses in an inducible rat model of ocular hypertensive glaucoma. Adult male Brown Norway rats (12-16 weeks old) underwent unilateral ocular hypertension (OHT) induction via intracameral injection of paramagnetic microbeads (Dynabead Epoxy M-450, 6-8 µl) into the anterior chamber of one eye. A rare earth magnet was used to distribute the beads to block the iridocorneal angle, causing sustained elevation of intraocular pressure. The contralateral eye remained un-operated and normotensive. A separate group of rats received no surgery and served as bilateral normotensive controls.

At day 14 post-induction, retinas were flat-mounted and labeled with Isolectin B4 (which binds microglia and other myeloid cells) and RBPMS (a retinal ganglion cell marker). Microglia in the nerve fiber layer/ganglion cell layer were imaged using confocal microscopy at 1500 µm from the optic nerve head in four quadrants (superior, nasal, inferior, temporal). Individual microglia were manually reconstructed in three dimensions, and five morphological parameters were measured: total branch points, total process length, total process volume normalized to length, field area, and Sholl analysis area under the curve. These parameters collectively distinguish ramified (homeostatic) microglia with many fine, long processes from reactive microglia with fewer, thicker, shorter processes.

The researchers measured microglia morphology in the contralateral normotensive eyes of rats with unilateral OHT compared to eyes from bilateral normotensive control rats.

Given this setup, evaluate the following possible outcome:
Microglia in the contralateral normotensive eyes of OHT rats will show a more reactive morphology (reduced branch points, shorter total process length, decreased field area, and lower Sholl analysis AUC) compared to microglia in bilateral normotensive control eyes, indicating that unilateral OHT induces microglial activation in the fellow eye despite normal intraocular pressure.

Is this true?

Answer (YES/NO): YES